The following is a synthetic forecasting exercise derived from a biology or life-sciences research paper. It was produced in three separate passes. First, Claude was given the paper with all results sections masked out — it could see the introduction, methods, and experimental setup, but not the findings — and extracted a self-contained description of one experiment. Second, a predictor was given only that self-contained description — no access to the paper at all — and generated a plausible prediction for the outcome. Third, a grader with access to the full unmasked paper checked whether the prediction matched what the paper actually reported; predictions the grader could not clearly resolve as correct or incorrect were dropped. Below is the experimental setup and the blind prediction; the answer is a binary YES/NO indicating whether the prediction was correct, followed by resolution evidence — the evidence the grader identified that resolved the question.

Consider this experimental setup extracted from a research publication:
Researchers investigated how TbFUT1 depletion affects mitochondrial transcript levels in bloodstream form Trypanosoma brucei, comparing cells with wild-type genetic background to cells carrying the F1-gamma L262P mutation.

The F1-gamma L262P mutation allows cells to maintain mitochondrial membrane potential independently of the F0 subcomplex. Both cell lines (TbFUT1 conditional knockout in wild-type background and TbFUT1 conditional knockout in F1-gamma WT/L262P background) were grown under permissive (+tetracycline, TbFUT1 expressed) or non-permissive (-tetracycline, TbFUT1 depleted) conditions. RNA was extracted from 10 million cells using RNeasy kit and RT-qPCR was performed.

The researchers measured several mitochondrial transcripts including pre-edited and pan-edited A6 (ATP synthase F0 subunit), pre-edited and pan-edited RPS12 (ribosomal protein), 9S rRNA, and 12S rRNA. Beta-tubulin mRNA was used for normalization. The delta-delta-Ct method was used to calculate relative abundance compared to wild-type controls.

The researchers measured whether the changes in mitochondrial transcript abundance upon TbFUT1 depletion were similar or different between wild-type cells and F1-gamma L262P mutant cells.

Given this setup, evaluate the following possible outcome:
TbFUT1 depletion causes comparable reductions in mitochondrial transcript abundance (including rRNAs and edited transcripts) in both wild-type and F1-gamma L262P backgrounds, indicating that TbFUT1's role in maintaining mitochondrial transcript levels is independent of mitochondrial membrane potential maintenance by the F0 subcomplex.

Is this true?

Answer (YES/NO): YES